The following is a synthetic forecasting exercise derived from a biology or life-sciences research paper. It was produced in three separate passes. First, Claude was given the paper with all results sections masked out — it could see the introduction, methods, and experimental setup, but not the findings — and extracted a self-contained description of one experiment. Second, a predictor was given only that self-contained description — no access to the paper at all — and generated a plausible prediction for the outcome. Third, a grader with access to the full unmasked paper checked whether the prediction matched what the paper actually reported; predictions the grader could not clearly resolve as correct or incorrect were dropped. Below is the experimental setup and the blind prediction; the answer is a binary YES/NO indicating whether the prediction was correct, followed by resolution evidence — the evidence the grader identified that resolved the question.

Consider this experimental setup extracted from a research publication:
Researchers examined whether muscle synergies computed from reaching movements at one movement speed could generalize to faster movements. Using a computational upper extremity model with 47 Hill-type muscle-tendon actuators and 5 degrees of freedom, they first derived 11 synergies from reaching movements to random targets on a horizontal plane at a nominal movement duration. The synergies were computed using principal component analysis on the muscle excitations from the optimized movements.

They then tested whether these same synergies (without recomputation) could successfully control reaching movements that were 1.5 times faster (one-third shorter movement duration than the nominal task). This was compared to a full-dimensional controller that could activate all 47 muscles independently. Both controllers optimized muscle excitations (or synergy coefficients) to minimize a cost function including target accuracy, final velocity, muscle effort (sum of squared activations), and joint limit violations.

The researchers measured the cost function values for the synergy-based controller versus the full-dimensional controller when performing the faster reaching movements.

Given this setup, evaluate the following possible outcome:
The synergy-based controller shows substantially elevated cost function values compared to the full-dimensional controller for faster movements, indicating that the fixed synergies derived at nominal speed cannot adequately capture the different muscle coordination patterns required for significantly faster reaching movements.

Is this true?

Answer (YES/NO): NO